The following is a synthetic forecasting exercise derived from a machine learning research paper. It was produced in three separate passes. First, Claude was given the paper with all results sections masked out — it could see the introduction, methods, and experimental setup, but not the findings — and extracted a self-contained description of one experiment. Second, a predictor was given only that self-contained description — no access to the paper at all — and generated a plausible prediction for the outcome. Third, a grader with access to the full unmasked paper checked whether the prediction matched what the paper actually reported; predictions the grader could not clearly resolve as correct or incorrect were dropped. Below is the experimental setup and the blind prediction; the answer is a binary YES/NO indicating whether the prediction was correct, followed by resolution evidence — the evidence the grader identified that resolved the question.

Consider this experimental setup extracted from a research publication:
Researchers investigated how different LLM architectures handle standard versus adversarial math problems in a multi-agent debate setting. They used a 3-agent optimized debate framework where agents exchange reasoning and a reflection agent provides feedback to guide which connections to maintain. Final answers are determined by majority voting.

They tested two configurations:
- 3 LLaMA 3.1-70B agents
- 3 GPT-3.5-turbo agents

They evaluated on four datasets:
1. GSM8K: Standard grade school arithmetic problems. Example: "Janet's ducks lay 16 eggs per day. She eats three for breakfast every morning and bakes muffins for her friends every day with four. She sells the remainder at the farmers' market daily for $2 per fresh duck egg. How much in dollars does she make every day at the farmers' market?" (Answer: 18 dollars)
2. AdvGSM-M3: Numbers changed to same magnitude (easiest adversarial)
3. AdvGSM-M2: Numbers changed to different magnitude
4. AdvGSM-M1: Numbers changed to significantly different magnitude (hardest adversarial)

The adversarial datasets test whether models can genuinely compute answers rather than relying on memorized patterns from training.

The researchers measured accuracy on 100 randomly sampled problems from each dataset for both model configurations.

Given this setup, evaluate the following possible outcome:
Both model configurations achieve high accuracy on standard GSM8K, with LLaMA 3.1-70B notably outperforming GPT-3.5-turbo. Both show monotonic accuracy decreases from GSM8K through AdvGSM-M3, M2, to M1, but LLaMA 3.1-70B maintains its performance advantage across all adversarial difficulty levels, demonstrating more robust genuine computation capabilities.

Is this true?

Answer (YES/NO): NO